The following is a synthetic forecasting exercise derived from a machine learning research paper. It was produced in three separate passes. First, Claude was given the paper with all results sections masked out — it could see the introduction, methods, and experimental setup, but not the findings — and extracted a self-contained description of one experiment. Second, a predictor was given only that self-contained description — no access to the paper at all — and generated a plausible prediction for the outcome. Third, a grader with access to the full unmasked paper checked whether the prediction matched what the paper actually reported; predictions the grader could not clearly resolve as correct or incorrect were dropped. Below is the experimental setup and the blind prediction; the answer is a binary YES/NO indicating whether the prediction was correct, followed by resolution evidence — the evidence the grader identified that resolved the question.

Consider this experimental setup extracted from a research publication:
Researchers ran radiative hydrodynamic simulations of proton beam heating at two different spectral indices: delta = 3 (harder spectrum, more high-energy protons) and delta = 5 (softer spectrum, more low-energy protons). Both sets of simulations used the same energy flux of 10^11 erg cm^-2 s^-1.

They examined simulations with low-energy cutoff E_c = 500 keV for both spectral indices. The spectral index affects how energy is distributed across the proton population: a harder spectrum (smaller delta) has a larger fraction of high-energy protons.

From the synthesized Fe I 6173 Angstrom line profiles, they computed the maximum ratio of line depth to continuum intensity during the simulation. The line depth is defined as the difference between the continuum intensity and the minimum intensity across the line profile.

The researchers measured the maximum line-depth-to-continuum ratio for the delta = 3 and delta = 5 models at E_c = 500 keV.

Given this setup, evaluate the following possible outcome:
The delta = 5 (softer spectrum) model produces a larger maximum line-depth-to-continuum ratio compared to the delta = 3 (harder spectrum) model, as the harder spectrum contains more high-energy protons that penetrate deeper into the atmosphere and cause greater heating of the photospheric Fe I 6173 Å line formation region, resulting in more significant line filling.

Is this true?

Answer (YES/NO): YES